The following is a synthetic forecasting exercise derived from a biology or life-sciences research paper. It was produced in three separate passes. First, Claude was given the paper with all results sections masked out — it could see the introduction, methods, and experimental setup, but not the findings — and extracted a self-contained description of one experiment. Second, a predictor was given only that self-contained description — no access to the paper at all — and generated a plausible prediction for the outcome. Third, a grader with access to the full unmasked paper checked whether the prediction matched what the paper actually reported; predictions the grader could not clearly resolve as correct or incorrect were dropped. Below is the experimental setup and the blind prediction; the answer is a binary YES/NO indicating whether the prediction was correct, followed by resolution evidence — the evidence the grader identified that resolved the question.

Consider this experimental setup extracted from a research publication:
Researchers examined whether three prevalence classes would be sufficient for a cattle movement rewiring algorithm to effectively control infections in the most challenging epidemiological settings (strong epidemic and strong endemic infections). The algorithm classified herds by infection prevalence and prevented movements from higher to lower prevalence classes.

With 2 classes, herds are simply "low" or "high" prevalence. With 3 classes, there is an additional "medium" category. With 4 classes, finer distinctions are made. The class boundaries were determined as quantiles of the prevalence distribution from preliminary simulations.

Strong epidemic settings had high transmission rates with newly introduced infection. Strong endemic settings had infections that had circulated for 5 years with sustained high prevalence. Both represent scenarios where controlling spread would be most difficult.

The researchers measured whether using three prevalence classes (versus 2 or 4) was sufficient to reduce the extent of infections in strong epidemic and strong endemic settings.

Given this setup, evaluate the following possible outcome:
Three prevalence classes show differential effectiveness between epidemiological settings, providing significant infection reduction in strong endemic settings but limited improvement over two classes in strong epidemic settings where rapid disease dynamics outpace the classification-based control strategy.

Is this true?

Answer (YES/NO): NO